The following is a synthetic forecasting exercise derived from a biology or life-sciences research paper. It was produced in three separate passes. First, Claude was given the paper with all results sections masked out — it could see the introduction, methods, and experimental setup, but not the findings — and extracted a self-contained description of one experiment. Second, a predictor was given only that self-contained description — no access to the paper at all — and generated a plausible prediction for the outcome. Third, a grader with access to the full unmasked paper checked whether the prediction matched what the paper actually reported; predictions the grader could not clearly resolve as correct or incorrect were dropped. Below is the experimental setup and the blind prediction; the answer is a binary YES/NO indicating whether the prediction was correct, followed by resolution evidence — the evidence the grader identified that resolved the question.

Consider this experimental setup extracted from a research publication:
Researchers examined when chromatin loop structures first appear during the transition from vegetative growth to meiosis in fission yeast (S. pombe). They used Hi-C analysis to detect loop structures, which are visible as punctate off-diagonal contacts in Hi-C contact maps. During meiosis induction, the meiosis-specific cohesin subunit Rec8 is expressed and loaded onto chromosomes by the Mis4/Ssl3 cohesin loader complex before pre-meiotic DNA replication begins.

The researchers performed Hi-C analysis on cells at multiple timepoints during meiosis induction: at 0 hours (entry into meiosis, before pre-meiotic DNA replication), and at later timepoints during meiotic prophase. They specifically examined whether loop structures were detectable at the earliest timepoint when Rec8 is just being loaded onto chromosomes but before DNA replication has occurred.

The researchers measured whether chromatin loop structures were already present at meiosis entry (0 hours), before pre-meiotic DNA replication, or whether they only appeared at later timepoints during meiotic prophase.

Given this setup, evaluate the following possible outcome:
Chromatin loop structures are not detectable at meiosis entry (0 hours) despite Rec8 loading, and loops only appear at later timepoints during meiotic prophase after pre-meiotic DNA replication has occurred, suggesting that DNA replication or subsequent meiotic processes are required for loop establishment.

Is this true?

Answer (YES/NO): NO